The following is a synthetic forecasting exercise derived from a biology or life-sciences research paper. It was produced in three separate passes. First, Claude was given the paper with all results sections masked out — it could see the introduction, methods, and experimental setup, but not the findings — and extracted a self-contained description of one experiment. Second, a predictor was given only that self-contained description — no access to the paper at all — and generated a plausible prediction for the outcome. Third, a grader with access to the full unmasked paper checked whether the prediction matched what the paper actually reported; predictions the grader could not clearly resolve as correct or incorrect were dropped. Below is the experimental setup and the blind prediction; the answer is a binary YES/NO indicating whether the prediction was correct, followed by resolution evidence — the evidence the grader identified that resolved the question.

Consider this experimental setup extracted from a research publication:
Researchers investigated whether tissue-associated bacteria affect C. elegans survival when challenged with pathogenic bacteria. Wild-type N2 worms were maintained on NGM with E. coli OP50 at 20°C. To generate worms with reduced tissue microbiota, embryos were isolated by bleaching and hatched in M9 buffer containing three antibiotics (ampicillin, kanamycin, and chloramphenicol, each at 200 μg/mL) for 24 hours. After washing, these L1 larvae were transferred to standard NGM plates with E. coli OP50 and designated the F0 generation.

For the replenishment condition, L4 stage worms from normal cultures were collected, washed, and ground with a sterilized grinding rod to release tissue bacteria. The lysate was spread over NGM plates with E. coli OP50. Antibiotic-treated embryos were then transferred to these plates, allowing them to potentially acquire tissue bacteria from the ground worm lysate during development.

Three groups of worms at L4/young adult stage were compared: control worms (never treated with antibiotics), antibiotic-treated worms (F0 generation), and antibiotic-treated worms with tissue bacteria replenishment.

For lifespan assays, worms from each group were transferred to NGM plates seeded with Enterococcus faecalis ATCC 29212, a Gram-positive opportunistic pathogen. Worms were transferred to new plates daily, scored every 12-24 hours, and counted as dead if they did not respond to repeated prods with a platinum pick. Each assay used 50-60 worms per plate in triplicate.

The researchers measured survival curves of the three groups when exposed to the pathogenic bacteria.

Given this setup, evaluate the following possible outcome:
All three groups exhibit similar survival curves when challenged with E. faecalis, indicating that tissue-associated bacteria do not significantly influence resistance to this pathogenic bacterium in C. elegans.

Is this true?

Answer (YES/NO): NO